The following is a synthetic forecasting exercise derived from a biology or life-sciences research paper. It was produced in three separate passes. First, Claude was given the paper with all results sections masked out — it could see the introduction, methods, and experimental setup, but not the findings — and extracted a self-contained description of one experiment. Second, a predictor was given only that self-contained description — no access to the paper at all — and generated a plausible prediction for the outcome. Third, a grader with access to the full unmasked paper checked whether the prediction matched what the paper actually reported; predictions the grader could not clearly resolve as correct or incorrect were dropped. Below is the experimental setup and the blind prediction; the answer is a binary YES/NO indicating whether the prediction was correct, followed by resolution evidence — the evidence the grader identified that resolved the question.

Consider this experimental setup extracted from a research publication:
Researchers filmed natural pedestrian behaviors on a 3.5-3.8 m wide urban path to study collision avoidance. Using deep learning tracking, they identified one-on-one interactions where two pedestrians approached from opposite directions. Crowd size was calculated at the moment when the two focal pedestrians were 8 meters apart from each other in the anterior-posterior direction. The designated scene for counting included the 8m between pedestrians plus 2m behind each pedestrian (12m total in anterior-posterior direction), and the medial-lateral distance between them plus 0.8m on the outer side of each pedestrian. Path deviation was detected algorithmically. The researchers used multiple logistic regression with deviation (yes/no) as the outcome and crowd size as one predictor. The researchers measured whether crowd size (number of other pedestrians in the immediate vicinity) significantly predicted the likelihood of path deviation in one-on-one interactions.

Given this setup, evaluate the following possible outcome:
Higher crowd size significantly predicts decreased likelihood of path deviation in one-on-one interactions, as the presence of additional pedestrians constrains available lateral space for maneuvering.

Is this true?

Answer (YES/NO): YES